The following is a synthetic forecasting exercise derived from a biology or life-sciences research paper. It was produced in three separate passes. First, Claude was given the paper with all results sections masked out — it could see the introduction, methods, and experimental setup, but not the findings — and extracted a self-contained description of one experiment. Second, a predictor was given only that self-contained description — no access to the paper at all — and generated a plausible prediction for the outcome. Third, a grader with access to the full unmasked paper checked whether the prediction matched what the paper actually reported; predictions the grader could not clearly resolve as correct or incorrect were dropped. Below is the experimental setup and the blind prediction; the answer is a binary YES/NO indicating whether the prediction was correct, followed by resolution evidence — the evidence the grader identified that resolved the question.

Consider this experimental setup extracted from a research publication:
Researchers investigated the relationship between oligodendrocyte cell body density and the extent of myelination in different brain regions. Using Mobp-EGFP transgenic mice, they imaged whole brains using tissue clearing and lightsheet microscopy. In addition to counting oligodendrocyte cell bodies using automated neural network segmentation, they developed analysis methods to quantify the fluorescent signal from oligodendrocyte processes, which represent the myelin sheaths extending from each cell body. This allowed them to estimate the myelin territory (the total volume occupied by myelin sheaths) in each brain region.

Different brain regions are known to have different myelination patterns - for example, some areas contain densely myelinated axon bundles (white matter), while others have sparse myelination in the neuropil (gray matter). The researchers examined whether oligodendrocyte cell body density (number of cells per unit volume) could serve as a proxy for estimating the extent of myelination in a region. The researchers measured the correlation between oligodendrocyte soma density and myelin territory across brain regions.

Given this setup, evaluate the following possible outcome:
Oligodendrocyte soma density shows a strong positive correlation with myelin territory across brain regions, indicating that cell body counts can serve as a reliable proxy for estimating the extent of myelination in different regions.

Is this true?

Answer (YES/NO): YES